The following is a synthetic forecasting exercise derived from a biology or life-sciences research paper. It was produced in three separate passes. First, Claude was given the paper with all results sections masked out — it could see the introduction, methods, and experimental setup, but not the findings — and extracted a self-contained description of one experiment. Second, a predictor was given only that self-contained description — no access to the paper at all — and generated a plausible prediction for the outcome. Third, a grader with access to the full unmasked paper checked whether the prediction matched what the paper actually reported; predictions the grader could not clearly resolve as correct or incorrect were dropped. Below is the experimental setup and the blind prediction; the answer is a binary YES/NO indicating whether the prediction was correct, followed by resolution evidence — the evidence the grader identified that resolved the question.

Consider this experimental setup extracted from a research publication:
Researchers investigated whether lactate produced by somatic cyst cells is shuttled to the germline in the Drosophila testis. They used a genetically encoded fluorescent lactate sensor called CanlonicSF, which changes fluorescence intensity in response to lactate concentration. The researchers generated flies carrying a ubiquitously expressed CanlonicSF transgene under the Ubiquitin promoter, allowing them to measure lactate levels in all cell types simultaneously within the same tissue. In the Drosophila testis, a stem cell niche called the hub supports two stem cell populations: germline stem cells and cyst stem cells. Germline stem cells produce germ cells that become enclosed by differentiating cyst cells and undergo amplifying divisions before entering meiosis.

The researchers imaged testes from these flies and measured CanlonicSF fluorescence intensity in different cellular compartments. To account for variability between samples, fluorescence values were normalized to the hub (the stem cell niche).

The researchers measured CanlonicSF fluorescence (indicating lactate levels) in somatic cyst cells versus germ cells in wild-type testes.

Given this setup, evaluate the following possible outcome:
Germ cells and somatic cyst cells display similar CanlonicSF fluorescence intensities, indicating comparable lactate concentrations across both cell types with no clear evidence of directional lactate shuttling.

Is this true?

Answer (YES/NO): NO